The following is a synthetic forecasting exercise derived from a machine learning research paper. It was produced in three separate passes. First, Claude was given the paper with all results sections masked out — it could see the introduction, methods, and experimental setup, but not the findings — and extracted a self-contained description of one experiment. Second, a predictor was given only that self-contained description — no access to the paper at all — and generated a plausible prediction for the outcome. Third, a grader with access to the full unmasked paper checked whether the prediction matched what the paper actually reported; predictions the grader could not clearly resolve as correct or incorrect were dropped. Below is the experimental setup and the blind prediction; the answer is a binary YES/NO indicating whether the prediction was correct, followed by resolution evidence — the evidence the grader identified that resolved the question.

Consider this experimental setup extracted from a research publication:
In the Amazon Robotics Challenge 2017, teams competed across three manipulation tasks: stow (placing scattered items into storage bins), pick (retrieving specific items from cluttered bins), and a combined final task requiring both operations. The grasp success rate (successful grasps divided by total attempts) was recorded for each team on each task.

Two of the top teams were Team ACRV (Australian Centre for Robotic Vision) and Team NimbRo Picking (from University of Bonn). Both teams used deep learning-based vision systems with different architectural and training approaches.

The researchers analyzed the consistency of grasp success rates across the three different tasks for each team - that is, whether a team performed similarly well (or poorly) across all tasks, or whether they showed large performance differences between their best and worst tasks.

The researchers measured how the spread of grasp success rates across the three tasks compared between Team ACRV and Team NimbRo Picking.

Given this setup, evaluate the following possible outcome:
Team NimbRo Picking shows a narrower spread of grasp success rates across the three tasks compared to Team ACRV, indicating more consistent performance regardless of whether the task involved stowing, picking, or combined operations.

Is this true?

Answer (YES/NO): NO